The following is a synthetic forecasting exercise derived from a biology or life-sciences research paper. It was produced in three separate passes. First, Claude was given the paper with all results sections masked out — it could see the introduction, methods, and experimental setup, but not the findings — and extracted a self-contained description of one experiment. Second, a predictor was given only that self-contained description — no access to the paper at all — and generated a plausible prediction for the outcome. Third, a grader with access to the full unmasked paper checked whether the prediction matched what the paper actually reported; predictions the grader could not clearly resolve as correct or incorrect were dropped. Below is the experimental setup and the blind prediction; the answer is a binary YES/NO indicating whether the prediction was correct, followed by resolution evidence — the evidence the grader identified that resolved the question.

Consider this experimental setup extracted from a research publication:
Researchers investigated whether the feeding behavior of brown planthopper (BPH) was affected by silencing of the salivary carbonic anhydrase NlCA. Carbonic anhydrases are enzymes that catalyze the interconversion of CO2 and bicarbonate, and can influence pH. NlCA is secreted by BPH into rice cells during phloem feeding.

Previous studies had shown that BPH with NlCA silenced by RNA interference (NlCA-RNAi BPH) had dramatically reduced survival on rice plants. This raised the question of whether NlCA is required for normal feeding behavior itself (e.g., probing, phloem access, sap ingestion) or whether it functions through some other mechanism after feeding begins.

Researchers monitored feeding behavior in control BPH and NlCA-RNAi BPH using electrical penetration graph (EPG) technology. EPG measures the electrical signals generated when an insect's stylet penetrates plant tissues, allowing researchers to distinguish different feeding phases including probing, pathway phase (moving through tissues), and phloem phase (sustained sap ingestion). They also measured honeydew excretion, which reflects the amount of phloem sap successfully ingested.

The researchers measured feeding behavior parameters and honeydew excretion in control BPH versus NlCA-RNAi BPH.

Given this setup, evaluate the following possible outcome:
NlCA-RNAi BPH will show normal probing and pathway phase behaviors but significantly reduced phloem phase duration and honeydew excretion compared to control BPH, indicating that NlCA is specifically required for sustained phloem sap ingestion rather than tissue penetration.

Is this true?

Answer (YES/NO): NO